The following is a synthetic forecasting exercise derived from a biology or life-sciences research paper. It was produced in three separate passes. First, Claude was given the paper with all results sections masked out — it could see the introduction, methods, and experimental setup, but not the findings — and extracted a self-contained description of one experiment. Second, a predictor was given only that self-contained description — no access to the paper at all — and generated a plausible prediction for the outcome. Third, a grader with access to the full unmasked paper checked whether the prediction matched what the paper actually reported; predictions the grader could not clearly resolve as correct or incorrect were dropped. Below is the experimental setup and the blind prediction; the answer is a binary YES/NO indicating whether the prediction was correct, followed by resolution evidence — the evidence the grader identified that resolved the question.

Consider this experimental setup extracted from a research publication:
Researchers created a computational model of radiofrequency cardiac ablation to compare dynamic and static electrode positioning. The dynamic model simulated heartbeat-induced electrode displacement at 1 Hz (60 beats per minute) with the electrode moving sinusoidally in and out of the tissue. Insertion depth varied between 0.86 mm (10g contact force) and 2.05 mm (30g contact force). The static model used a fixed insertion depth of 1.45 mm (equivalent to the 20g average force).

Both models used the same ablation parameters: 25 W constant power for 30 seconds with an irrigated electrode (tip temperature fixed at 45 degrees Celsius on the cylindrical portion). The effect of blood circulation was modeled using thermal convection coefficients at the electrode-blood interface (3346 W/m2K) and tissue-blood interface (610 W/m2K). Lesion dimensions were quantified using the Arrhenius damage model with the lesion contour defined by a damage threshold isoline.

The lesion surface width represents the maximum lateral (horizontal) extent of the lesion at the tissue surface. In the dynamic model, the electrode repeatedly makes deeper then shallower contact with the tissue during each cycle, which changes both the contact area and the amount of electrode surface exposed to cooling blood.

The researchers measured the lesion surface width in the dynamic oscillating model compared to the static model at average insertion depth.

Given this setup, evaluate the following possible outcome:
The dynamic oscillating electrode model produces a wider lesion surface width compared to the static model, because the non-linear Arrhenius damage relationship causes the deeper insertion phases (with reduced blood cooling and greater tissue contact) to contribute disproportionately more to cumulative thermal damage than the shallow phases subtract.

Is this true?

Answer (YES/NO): NO